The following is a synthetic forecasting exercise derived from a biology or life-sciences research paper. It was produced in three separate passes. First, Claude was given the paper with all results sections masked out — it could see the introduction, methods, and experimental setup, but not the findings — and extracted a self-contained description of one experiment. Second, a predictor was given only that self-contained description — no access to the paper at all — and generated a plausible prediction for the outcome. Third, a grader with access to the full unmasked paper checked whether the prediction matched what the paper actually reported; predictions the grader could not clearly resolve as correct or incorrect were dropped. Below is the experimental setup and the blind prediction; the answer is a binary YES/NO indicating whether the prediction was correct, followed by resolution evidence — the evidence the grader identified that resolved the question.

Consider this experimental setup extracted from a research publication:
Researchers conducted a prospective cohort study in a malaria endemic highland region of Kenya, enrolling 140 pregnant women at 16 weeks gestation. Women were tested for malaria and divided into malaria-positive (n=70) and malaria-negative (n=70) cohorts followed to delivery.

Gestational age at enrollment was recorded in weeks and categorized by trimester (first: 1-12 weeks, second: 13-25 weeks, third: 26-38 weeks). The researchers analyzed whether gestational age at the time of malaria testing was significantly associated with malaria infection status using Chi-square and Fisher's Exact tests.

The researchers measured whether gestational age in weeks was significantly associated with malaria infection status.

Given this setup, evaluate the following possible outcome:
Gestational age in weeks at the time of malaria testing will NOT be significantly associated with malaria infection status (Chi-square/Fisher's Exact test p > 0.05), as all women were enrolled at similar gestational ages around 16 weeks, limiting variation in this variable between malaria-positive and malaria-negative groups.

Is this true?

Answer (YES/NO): NO